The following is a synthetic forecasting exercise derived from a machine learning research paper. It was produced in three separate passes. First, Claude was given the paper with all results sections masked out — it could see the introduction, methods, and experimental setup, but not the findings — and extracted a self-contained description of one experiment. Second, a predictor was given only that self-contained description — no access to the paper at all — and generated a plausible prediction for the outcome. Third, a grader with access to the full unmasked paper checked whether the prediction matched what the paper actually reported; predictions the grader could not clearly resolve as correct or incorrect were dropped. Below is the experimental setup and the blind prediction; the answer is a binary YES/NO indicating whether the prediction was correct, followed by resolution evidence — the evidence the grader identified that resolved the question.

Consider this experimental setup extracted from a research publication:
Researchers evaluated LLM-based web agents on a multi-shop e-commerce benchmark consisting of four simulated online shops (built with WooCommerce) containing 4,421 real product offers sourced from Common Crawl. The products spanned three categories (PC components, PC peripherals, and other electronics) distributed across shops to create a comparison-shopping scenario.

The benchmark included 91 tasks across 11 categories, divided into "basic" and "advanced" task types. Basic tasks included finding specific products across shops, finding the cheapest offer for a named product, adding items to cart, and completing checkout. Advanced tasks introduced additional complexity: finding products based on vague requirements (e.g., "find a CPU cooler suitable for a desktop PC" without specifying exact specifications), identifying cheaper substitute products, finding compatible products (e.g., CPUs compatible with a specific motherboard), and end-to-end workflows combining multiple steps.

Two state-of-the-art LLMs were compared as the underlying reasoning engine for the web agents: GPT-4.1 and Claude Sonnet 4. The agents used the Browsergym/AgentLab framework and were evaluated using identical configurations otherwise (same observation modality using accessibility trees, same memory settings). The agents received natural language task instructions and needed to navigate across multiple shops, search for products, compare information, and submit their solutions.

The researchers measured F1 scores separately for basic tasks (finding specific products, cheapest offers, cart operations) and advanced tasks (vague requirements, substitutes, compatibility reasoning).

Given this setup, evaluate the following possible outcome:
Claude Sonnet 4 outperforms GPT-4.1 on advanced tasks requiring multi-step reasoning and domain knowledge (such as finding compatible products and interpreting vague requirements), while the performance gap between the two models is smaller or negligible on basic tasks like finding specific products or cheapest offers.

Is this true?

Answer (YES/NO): NO